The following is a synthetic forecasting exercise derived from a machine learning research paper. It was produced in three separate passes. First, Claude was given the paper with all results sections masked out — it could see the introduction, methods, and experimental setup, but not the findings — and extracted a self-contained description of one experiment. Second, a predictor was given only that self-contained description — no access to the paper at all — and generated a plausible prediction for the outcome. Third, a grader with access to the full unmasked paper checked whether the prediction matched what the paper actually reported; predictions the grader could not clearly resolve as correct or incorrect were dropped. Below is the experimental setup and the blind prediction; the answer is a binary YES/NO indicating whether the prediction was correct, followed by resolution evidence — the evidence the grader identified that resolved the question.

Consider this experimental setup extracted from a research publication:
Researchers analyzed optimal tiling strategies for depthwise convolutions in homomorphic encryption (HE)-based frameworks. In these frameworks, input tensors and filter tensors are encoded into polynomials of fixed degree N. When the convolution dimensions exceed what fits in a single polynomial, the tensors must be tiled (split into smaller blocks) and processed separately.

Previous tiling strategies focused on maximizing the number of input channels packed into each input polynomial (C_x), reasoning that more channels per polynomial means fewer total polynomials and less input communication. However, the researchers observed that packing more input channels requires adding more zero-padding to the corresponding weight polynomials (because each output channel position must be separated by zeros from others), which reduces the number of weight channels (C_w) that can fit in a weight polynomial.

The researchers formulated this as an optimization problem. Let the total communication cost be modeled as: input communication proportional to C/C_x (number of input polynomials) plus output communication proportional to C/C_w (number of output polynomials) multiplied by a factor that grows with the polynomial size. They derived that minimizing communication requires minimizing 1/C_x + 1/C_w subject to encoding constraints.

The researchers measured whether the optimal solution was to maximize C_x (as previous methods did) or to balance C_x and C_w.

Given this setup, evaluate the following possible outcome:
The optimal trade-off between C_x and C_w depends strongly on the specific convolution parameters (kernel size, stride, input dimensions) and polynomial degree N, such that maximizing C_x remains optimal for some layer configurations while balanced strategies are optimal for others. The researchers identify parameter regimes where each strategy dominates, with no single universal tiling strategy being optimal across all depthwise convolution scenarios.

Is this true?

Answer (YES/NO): NO